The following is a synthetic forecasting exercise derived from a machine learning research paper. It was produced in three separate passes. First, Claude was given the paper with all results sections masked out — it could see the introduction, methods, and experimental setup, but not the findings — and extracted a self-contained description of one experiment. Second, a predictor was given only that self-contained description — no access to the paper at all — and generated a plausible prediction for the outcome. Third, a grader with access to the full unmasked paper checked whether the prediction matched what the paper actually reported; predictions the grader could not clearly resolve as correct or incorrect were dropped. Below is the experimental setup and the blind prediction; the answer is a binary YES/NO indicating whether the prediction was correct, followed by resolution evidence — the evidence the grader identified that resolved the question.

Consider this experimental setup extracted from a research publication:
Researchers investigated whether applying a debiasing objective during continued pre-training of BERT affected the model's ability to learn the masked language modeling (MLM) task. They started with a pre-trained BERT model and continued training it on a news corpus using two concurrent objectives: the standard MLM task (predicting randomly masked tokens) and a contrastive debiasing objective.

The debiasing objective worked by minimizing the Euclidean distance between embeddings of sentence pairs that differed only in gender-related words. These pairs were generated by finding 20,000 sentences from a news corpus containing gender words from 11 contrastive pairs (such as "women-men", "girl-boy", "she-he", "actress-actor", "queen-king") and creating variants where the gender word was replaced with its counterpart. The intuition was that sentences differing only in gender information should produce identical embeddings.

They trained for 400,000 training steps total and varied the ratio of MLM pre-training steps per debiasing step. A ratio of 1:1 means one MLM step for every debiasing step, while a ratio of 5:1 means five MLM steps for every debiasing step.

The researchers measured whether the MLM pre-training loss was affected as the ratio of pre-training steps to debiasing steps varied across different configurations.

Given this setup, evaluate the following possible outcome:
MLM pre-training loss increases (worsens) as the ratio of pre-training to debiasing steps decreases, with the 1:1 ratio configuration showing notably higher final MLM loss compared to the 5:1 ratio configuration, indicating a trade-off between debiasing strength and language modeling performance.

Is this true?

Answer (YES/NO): NO